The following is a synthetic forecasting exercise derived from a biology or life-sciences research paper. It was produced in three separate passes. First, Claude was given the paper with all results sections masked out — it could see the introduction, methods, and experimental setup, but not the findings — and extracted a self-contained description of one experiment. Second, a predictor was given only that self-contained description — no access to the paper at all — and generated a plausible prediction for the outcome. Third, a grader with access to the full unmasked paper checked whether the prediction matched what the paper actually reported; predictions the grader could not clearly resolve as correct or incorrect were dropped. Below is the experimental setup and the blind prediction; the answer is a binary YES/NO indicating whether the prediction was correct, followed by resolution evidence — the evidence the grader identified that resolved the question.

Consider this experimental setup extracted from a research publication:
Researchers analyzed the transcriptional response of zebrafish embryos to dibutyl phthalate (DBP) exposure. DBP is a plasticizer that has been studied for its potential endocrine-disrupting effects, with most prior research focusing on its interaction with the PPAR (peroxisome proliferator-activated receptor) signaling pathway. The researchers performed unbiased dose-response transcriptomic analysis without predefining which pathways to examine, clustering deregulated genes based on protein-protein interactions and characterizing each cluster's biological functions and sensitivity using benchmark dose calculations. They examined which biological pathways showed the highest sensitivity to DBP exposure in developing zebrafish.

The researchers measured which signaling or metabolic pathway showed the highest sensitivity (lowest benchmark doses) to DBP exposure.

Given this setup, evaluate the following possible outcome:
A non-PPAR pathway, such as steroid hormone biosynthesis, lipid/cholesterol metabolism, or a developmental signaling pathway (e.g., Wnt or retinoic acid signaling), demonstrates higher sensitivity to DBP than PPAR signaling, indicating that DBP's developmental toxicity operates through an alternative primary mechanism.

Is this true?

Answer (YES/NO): YES